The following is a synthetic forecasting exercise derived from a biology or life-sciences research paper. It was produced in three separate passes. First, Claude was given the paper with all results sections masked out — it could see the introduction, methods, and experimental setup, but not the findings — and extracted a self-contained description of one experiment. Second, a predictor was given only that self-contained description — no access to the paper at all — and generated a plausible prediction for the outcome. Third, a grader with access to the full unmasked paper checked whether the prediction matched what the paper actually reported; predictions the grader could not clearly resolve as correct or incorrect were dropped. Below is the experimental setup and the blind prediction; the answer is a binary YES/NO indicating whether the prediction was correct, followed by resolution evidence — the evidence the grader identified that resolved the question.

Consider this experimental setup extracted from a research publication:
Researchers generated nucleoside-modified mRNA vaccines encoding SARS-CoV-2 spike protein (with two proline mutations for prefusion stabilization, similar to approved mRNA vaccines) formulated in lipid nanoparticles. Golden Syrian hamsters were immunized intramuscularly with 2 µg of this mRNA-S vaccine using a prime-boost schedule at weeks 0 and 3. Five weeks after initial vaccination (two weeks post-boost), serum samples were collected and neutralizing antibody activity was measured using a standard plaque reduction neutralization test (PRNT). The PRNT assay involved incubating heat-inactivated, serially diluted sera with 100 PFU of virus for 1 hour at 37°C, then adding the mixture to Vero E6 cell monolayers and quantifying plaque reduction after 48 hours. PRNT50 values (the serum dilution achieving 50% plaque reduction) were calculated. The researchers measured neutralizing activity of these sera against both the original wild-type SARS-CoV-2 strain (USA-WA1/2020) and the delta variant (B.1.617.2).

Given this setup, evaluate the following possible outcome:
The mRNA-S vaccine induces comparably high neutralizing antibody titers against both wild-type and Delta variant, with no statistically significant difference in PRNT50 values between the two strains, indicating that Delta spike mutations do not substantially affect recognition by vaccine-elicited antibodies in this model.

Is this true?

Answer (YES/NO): NO